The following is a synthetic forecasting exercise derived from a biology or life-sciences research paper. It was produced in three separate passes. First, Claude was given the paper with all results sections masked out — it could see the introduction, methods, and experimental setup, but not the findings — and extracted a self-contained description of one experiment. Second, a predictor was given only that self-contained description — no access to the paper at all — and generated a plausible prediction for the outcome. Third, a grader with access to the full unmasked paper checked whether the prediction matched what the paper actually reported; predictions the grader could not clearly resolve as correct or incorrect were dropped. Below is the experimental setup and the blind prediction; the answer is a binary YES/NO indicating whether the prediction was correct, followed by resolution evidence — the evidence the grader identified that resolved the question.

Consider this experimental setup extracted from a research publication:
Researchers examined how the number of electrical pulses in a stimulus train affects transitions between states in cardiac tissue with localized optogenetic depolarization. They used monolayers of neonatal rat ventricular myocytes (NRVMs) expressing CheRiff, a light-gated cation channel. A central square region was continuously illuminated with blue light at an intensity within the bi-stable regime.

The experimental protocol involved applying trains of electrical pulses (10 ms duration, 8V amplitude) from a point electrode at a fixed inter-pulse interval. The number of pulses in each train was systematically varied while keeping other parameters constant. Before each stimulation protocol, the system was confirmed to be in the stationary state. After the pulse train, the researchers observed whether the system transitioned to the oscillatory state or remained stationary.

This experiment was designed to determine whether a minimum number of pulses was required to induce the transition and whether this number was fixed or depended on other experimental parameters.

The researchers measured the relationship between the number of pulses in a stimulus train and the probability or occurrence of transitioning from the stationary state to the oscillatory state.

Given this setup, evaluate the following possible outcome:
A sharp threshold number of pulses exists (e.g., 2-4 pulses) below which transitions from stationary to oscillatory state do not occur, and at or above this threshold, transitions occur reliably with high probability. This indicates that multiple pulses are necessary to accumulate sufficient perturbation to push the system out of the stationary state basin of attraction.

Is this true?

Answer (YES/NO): YES